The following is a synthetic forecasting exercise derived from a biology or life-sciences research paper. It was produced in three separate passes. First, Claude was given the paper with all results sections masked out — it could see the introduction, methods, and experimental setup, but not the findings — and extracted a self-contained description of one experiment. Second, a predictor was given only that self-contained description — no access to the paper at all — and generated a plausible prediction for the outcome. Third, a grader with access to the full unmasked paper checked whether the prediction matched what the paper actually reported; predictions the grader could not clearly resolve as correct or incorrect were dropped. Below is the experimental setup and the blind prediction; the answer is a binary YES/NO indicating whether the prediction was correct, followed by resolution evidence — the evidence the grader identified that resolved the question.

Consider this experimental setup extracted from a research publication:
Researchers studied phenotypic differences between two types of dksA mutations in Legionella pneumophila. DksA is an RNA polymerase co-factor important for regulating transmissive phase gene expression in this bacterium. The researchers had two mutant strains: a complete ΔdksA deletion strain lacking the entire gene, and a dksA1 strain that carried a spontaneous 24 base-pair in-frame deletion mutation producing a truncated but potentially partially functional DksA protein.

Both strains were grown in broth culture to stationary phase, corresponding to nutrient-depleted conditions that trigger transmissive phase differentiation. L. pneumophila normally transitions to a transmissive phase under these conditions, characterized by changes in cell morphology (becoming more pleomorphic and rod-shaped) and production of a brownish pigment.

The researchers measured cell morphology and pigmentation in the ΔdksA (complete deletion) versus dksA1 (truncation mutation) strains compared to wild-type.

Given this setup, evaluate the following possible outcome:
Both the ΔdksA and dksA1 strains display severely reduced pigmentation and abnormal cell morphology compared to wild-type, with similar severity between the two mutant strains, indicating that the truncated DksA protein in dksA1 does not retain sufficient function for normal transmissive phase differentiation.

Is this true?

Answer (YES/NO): NO